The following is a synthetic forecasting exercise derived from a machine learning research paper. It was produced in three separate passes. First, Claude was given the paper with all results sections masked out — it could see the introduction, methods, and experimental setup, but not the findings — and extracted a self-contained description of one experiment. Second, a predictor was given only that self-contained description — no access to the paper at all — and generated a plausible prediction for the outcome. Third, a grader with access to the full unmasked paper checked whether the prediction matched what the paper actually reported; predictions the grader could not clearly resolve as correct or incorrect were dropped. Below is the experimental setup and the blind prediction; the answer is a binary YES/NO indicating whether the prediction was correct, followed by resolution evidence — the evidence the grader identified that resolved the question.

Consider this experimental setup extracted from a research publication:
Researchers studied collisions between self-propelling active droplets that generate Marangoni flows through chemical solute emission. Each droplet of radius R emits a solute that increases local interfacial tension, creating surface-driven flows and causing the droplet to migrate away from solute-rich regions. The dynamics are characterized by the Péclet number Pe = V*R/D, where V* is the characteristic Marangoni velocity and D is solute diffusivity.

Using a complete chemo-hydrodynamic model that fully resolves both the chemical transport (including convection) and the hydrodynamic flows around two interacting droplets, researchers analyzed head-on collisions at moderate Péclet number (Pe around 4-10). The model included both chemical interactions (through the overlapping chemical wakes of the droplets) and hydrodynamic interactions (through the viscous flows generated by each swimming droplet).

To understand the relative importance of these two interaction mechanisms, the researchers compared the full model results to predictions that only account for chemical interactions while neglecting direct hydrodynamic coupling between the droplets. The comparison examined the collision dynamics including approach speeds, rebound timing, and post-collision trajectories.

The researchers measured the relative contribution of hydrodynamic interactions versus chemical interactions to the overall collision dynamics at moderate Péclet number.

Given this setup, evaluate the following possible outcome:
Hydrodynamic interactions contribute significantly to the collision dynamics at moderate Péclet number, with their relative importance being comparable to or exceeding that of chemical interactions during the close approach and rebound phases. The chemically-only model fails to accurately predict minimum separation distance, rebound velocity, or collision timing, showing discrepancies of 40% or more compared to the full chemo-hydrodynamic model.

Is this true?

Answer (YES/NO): NO